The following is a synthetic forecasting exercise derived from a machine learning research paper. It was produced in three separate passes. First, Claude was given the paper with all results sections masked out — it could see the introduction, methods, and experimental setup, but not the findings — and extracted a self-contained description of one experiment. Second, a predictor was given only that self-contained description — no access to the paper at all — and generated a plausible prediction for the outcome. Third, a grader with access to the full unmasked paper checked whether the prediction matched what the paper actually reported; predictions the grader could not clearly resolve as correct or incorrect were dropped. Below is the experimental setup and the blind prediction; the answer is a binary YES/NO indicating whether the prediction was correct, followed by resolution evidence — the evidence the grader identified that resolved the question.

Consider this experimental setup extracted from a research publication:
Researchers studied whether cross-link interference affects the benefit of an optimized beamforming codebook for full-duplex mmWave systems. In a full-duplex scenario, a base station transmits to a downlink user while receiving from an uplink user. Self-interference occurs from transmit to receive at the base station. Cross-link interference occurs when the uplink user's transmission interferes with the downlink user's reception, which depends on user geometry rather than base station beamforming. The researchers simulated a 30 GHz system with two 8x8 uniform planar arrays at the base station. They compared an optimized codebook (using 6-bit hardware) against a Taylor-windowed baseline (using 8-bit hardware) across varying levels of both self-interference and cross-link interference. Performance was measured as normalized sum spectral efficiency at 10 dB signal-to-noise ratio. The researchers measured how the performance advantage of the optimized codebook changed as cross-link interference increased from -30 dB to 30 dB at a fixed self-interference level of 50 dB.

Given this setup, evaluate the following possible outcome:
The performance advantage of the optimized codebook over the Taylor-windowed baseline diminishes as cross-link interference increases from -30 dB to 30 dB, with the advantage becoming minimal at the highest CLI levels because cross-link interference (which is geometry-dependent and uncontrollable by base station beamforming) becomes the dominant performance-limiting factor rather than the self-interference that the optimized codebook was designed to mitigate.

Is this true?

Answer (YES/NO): NO